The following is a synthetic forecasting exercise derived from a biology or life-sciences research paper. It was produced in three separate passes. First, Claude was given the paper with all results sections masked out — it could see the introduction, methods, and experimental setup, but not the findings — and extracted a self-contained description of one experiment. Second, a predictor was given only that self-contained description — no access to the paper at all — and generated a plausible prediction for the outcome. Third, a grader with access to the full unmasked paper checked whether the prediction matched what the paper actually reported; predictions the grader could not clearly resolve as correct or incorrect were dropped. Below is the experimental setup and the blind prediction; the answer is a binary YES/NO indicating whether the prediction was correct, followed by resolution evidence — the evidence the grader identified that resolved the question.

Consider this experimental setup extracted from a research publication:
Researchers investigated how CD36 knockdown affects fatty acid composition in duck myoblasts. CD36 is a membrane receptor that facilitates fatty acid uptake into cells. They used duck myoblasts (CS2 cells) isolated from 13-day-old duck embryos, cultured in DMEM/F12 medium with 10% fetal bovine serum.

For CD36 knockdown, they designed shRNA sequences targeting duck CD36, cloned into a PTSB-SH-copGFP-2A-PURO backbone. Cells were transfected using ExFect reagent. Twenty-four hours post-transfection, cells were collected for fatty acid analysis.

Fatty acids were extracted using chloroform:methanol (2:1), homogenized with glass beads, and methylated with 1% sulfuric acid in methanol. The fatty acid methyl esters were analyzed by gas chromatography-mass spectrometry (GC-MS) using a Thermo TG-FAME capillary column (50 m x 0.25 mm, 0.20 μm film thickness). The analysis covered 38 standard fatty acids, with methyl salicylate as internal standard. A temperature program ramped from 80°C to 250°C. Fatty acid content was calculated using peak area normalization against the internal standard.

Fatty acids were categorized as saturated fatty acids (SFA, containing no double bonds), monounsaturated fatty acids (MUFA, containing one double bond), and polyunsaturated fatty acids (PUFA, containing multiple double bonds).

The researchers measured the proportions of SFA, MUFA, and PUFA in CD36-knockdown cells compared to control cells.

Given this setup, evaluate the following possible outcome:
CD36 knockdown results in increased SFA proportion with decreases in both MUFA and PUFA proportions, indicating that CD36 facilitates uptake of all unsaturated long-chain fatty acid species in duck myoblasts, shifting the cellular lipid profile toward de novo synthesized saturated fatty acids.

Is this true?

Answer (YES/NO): NO